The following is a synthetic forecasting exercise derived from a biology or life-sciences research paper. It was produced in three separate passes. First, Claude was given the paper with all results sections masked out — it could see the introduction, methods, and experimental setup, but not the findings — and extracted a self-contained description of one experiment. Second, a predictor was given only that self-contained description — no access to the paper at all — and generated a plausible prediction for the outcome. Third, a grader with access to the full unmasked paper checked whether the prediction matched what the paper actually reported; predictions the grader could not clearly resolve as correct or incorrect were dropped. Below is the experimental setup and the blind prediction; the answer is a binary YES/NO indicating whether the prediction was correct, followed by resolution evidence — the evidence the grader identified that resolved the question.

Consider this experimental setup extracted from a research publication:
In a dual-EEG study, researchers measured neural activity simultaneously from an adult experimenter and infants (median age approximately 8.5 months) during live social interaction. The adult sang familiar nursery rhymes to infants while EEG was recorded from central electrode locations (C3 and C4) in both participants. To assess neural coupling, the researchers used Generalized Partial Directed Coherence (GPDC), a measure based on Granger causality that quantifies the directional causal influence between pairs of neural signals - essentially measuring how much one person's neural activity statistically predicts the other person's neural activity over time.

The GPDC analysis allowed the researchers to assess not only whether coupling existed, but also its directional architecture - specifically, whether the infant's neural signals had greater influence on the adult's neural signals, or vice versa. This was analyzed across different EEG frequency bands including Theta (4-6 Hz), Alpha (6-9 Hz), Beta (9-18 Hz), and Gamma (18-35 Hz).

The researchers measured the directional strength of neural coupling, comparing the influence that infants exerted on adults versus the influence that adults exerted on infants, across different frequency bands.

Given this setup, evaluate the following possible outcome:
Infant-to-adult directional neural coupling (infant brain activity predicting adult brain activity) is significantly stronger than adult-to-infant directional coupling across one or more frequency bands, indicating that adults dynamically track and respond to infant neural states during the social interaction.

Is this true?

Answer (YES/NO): YES